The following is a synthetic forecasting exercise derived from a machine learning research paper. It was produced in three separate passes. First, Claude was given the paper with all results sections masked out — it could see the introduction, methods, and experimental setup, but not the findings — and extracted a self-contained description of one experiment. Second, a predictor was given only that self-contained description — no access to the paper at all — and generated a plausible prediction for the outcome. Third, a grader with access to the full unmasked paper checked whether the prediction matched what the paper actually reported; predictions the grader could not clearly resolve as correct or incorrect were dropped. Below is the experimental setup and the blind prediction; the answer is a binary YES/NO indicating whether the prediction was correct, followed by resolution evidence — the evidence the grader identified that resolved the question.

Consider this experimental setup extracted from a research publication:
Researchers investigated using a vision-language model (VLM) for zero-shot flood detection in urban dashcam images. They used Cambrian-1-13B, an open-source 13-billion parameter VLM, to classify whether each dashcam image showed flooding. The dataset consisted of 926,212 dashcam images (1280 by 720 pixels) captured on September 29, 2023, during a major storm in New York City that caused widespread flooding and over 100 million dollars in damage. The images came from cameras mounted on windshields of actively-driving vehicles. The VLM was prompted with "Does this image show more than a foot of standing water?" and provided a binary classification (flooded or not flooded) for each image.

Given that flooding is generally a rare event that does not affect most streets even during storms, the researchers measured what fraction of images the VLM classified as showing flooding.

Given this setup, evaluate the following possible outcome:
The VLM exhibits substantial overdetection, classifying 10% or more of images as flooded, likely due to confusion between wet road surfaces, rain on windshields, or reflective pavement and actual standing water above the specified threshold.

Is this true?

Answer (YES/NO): NO